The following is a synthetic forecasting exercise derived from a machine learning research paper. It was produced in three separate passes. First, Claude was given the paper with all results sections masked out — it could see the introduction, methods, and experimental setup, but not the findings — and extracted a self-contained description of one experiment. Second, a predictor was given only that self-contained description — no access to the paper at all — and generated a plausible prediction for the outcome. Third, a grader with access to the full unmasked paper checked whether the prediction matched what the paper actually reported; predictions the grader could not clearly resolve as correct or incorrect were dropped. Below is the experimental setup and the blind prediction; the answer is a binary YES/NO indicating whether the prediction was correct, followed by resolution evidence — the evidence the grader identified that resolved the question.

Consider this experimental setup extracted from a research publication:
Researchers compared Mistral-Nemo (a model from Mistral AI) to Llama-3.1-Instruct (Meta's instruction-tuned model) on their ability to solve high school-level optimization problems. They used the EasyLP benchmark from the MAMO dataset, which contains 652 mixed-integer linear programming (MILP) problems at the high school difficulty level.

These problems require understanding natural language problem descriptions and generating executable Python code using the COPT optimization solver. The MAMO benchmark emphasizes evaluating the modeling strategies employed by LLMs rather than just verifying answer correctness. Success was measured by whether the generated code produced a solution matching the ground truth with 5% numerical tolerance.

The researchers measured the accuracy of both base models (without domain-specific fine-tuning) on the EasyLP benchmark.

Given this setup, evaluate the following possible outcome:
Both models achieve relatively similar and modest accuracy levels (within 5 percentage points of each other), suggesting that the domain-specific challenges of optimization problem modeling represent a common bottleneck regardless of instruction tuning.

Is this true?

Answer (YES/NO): NO